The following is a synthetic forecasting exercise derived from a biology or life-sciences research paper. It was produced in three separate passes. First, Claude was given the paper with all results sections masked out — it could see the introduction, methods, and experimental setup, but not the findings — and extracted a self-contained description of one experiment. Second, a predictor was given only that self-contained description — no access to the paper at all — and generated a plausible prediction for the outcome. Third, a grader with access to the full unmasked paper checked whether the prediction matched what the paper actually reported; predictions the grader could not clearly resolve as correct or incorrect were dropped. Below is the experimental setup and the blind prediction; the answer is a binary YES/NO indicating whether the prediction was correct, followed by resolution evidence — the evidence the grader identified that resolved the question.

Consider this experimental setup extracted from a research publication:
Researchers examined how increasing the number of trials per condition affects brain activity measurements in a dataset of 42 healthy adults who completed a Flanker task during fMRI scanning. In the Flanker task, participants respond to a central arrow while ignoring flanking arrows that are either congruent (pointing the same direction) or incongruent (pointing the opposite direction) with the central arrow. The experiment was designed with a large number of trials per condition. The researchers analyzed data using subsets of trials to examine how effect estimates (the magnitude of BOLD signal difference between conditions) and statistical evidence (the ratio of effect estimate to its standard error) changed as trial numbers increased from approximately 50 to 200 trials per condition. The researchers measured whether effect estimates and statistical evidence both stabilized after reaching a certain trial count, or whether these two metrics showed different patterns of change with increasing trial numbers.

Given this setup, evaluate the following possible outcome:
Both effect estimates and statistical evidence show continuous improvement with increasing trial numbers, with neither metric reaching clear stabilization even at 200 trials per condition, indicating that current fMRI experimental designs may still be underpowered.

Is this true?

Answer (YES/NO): NO